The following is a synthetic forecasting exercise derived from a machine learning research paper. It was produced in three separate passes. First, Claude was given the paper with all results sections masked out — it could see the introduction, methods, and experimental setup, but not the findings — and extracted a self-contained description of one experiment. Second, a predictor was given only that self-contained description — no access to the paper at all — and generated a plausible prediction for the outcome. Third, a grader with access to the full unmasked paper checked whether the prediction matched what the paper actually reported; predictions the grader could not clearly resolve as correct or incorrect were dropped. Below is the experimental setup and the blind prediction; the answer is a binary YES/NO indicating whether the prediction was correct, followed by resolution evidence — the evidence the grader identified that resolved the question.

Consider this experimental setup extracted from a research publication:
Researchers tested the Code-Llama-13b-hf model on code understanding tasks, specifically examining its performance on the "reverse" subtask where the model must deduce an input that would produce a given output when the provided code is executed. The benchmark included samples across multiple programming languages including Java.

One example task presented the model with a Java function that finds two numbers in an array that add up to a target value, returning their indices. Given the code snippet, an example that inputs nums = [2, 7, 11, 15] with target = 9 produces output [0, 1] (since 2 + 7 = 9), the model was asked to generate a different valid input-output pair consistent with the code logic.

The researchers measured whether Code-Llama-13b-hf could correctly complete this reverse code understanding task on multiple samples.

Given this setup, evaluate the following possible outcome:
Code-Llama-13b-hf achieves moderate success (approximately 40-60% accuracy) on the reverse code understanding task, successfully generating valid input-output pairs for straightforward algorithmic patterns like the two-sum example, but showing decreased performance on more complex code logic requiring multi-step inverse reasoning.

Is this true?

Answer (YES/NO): NO